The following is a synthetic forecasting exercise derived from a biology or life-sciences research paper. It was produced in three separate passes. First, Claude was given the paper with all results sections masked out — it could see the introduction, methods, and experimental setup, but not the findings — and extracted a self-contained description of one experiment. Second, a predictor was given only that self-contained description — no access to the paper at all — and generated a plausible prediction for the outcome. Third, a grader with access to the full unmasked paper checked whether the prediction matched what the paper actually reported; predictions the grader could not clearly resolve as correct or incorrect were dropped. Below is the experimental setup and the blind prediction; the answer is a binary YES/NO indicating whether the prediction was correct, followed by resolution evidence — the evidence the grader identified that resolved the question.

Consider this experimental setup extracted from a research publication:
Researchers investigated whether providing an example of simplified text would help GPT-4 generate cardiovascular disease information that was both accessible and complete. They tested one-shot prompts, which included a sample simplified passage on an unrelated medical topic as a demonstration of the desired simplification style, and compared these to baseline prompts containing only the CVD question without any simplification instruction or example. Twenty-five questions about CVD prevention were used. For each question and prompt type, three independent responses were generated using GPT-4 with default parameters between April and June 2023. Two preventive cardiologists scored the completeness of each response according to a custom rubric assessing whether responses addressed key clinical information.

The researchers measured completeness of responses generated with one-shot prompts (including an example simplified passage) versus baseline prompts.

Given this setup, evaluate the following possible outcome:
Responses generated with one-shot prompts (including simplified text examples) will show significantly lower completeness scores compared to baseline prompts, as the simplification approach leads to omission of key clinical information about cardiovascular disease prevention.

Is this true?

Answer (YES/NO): YES